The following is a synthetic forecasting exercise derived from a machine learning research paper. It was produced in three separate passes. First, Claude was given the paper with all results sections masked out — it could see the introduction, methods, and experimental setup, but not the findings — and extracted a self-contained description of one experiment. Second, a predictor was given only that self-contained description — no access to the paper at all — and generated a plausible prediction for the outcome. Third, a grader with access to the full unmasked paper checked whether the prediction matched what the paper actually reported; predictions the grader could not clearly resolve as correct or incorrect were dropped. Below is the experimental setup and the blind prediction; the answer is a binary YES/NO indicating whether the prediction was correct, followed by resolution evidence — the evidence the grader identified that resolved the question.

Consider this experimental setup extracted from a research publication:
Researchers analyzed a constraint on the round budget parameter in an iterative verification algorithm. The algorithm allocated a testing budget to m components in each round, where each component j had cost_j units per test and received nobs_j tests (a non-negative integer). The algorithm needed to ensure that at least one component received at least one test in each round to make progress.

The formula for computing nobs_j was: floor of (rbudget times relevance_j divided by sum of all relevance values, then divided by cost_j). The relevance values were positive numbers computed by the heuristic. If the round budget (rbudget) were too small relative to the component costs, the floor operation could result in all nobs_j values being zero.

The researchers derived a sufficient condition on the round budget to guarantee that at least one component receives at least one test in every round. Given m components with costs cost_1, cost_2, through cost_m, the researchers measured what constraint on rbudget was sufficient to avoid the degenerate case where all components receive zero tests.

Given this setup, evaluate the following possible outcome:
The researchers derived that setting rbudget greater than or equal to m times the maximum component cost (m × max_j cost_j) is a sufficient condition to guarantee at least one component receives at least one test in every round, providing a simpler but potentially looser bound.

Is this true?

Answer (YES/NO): NO